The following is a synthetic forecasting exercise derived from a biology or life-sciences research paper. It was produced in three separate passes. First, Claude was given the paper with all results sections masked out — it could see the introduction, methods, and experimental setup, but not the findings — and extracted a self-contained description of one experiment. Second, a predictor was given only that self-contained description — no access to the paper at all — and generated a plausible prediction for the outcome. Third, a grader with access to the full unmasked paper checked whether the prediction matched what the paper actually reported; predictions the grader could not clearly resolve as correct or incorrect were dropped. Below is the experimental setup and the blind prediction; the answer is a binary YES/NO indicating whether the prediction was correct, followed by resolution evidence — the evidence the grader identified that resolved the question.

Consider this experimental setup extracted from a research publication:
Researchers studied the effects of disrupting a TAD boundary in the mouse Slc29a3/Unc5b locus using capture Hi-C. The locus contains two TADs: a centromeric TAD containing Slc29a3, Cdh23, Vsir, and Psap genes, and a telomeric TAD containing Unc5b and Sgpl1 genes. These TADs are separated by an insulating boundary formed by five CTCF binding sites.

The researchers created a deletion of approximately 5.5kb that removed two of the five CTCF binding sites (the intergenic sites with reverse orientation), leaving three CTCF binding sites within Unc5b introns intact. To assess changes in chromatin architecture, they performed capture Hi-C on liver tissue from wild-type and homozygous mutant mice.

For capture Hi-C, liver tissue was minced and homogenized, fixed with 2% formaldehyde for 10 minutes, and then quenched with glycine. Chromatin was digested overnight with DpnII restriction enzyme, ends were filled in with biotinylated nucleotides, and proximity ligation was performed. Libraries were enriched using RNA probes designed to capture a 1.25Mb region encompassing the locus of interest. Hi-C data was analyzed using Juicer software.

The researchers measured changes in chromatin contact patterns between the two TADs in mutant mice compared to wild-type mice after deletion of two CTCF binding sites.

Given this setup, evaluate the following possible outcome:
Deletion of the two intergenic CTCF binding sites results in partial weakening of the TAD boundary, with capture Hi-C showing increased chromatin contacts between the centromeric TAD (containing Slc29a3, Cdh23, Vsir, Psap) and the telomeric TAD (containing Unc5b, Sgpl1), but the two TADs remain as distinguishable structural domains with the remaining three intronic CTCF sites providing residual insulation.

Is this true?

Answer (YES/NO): NO